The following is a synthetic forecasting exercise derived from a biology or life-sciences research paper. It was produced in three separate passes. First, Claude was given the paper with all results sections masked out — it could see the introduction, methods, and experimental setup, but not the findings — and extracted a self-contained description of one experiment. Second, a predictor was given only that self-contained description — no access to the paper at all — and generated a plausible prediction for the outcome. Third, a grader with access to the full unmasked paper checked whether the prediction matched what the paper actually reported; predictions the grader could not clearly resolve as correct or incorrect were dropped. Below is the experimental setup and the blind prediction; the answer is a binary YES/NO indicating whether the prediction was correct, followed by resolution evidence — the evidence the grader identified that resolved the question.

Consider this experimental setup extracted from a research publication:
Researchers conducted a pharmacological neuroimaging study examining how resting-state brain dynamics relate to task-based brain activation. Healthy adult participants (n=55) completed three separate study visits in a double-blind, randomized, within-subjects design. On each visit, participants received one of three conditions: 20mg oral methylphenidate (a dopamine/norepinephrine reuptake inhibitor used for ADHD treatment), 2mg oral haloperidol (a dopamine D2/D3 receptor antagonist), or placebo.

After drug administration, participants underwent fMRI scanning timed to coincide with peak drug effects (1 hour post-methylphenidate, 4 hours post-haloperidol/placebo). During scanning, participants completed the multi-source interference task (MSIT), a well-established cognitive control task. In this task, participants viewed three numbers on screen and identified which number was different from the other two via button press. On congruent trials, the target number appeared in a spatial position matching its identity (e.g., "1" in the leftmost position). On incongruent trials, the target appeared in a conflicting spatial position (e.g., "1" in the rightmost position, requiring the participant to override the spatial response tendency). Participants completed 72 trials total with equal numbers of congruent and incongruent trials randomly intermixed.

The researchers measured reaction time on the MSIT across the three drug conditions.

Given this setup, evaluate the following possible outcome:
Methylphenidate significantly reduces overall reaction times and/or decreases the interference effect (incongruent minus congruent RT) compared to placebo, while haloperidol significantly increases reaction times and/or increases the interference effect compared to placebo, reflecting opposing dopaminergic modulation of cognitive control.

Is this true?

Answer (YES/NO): YES